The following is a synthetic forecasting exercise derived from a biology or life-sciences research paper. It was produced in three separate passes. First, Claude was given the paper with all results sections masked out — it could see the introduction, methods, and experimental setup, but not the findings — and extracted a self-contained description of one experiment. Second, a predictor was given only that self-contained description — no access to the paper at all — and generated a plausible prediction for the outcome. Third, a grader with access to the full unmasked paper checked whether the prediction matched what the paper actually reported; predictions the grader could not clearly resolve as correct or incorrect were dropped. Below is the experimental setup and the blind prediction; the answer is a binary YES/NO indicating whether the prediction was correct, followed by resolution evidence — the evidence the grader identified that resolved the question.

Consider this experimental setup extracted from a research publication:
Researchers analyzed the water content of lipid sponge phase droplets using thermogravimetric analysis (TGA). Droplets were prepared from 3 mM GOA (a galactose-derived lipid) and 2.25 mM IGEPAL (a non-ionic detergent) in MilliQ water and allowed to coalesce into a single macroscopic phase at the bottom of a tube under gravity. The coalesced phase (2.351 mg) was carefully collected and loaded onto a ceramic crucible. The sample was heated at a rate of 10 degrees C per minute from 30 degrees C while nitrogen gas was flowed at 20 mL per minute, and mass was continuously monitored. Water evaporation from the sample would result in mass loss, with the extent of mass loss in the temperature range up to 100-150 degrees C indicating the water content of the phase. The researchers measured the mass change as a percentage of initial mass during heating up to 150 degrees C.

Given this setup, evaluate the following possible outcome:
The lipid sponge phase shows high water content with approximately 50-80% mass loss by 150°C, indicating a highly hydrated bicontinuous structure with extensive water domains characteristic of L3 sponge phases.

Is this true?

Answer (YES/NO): YES